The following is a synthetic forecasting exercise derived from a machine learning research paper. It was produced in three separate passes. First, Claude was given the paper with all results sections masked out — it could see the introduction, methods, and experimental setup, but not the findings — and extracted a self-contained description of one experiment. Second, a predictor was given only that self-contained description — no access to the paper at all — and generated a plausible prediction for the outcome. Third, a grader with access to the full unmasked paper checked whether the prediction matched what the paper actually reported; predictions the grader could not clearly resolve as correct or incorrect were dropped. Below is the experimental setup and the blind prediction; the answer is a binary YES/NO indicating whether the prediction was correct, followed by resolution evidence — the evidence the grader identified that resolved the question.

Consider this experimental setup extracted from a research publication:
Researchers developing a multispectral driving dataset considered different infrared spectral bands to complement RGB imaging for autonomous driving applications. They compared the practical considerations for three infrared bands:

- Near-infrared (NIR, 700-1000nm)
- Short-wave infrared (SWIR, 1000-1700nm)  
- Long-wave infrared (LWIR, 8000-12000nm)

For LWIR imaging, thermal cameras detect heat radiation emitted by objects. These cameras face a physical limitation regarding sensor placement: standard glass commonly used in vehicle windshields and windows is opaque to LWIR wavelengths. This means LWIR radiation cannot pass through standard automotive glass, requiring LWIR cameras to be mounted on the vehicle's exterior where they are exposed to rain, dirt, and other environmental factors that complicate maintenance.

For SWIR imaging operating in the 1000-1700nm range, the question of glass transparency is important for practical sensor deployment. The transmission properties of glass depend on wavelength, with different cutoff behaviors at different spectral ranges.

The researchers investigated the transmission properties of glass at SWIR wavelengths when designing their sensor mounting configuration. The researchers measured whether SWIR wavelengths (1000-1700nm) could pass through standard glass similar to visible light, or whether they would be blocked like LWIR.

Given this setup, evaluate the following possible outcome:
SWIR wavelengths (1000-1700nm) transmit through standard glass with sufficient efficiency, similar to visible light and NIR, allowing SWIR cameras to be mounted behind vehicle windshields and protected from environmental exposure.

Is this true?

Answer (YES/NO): YES